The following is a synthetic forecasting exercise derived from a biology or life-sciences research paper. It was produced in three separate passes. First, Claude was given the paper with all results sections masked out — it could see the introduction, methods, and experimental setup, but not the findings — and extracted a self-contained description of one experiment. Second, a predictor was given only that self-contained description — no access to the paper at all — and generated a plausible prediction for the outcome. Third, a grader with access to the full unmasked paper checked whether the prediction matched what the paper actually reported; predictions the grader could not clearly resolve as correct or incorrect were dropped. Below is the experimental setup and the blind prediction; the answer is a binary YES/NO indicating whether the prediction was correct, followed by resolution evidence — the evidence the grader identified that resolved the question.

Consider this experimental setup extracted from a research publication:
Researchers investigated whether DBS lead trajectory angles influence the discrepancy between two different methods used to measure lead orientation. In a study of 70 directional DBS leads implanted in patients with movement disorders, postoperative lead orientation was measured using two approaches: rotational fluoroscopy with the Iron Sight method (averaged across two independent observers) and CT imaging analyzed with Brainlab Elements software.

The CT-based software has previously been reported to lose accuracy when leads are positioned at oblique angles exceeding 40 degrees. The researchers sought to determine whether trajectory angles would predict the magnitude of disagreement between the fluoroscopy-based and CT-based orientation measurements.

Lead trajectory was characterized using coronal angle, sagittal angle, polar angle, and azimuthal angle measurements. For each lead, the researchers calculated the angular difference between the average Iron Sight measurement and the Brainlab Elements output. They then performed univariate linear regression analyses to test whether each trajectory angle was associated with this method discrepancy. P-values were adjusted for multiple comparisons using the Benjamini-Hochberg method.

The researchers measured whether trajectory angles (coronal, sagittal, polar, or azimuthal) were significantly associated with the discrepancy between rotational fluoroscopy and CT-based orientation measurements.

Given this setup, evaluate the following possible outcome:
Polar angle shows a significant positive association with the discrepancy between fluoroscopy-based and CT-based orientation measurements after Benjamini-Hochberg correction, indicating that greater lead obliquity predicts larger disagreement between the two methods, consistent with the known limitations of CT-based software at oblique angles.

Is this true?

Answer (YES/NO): NO